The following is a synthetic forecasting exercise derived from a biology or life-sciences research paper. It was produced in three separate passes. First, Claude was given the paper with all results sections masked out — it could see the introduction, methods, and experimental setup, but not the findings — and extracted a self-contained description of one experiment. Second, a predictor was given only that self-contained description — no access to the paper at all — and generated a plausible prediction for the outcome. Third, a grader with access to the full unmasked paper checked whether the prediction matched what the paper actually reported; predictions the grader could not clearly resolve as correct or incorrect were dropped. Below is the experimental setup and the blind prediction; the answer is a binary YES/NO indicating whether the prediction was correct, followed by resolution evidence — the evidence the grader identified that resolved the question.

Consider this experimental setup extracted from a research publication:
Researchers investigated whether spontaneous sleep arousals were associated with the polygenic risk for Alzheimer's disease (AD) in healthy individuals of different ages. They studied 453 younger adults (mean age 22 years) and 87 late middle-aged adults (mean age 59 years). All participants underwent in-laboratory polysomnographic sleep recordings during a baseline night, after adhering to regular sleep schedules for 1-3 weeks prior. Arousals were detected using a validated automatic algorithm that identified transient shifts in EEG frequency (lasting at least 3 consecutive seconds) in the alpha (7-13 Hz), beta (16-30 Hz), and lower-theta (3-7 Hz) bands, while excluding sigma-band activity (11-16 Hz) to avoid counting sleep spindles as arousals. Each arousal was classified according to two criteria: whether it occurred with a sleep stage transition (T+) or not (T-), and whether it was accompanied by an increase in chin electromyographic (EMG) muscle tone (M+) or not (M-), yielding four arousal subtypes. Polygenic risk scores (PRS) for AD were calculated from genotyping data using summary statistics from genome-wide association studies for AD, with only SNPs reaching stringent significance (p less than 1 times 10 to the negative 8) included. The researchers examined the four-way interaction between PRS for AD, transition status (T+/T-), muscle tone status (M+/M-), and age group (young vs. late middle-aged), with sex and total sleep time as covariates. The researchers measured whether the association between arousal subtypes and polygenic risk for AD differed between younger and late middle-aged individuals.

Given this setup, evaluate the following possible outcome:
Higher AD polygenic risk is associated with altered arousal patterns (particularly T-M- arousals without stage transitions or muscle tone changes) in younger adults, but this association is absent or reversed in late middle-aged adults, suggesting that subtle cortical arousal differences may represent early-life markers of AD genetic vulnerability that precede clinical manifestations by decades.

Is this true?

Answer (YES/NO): NO